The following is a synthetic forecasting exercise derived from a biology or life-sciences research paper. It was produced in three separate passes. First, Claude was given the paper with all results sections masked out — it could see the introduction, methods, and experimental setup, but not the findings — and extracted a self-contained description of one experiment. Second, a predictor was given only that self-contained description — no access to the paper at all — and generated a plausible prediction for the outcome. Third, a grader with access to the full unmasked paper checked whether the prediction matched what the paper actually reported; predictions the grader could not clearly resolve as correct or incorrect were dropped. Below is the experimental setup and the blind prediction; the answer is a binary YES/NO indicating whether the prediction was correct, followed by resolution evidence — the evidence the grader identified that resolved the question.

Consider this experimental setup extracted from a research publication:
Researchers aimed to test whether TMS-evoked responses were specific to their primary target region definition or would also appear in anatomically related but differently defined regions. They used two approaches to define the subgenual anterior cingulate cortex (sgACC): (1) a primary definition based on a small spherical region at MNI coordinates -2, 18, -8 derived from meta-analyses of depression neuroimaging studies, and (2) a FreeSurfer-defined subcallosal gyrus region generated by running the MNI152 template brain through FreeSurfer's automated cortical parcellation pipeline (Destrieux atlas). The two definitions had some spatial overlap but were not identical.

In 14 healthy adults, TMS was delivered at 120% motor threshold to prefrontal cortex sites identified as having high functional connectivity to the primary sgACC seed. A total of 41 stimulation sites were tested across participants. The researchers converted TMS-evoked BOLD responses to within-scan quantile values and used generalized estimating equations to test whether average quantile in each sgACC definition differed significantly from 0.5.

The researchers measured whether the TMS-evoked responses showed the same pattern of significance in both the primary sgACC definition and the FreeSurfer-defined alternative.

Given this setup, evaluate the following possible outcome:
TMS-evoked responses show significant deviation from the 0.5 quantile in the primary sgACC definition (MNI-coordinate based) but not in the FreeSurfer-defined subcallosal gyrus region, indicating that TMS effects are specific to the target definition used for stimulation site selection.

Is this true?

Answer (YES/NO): NO